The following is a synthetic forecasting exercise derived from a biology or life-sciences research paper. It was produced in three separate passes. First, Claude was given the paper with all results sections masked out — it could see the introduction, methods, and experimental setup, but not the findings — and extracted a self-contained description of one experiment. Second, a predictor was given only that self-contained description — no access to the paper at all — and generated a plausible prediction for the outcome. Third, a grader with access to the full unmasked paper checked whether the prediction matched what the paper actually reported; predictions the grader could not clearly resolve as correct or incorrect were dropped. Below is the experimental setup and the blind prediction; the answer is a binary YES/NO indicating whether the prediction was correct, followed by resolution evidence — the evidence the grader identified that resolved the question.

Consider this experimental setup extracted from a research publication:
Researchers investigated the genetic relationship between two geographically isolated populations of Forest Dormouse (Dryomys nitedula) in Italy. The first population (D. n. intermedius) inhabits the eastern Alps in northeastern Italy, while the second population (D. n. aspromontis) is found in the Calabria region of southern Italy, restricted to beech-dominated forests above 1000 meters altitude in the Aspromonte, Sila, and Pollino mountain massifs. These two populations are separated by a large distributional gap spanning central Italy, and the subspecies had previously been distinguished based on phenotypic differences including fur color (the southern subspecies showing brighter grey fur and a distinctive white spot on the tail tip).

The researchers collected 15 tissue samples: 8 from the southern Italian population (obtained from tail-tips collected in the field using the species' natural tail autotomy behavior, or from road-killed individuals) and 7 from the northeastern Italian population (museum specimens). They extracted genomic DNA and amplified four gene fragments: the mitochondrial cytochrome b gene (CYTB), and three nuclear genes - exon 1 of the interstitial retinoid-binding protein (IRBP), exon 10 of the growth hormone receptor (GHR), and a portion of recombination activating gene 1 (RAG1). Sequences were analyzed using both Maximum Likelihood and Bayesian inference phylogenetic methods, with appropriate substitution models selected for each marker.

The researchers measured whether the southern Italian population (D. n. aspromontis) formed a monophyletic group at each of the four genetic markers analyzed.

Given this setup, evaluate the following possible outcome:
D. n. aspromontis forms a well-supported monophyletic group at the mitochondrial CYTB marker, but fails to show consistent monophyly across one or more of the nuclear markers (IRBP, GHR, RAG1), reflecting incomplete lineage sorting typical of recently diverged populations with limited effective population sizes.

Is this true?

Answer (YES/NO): NO